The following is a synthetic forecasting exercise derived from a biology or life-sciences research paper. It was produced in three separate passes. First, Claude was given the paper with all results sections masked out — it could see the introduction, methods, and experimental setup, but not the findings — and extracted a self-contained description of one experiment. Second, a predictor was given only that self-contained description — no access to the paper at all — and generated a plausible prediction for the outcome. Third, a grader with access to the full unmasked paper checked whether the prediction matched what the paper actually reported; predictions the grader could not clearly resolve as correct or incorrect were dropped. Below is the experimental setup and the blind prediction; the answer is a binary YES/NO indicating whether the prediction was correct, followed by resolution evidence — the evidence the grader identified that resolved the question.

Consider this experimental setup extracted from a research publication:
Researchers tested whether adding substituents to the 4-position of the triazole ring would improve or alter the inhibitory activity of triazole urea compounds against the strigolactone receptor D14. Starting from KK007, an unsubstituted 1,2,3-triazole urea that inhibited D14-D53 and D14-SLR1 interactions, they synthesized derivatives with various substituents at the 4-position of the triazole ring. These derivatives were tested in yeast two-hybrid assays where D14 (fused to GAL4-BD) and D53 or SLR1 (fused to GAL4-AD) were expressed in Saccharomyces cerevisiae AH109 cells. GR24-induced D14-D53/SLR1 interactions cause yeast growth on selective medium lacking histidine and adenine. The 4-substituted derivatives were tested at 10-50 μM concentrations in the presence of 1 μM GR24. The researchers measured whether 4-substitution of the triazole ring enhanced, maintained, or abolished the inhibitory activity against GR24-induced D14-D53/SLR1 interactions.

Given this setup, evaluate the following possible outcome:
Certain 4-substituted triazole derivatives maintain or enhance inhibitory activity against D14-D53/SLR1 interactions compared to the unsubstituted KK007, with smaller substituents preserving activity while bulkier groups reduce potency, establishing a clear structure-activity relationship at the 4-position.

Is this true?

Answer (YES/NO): NO